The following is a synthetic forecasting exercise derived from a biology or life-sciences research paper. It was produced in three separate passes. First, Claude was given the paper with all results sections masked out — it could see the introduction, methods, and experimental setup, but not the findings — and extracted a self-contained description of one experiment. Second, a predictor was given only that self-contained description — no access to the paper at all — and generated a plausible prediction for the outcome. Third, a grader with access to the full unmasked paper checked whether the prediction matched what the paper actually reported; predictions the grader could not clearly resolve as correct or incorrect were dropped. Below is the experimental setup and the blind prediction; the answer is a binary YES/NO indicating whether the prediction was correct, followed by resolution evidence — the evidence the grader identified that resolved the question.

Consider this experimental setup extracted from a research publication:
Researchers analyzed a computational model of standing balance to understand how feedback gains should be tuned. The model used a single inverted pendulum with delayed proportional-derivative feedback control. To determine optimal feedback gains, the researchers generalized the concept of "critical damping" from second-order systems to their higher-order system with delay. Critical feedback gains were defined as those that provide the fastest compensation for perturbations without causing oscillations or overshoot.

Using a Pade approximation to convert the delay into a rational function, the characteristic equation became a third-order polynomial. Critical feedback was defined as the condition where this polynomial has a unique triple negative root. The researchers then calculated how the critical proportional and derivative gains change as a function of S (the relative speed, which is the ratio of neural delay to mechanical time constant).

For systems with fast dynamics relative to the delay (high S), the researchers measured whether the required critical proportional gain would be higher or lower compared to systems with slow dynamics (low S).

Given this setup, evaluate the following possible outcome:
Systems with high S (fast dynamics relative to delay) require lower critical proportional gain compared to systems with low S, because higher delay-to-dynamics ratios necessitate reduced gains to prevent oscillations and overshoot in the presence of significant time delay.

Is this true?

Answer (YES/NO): NO